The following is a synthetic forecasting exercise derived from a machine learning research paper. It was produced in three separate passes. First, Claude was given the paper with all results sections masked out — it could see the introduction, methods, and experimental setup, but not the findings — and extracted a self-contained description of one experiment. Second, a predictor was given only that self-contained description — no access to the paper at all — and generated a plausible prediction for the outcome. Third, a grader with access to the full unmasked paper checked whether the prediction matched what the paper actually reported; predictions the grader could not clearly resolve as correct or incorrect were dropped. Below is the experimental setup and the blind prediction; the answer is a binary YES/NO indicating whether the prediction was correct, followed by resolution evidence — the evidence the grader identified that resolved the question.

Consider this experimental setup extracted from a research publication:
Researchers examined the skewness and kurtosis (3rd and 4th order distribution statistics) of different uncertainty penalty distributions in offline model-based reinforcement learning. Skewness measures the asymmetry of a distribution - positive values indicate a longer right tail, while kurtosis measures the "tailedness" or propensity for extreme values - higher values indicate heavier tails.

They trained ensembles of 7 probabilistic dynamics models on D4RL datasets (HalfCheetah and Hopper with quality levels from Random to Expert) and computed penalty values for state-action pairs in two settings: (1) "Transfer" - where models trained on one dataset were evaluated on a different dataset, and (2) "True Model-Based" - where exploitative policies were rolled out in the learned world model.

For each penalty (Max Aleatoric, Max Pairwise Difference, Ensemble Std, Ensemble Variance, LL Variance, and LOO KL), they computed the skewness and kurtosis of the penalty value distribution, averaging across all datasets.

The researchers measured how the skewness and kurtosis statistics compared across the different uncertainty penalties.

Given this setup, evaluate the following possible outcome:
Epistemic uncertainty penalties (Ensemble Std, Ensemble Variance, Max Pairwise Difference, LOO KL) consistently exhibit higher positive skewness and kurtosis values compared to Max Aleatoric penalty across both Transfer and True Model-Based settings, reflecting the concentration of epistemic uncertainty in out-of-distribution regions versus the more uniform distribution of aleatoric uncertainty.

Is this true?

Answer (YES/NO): YES